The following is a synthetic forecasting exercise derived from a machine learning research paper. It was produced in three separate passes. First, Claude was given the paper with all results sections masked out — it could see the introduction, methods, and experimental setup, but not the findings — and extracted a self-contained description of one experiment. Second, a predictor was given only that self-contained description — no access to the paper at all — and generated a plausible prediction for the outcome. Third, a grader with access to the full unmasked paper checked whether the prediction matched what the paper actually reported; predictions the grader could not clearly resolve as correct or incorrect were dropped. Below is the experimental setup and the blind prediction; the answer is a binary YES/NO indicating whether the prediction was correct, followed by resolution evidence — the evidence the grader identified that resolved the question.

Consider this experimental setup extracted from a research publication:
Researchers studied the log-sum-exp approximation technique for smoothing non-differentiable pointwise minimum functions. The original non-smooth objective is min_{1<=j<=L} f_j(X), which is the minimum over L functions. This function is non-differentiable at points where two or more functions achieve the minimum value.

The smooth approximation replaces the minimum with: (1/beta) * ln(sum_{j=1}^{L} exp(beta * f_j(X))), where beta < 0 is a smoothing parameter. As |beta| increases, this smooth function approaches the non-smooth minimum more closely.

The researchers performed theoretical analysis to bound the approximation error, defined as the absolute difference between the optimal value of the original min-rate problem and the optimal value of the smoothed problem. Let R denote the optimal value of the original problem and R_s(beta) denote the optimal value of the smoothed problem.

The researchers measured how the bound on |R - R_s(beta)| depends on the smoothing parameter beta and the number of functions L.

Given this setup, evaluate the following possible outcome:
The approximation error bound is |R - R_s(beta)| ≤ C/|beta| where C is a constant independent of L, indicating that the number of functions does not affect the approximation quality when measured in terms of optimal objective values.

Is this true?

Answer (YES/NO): NO